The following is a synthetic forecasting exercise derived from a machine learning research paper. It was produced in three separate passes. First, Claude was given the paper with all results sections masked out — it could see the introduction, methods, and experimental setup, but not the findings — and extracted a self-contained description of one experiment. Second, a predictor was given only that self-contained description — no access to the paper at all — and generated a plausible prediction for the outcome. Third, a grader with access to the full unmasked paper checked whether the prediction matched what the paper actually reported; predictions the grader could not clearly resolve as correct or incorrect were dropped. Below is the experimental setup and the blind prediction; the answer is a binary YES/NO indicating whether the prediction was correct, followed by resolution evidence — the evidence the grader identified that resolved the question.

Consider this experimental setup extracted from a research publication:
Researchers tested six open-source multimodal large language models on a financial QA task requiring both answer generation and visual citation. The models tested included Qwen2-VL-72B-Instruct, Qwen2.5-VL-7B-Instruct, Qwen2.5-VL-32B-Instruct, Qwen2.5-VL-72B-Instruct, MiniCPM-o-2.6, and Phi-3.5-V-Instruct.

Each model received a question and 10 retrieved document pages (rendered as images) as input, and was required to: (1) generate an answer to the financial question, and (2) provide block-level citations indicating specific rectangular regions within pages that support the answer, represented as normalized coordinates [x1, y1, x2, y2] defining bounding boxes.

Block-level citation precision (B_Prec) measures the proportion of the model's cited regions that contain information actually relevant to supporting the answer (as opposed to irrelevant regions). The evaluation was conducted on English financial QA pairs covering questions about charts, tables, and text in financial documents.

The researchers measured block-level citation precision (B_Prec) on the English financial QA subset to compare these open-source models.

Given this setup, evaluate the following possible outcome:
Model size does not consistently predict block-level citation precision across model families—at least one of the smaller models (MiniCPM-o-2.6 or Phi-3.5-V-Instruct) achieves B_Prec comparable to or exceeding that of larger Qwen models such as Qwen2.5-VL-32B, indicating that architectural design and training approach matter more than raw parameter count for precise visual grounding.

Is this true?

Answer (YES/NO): NO